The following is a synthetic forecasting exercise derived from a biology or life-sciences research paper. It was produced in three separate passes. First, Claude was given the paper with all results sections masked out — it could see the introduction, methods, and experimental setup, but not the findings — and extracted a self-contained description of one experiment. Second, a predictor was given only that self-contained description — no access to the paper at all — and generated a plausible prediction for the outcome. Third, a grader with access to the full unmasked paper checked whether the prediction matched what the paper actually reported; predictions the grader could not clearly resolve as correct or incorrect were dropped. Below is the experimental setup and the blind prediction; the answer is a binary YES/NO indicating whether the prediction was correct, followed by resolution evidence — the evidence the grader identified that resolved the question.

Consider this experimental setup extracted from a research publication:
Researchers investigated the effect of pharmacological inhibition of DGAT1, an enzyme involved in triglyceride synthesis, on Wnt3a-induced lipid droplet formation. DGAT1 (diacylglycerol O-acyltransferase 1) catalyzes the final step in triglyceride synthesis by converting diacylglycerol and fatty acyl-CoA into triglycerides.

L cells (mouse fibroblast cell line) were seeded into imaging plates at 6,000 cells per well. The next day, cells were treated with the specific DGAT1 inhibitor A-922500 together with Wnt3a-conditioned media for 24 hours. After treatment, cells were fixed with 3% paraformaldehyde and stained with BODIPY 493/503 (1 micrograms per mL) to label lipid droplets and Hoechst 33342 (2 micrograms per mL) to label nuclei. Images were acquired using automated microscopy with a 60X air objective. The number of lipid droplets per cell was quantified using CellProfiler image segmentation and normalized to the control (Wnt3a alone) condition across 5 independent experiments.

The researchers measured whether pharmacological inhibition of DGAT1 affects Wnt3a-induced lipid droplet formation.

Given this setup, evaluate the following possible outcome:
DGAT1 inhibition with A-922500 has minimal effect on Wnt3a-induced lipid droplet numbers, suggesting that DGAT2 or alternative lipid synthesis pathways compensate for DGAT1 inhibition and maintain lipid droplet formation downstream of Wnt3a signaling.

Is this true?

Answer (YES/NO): NO